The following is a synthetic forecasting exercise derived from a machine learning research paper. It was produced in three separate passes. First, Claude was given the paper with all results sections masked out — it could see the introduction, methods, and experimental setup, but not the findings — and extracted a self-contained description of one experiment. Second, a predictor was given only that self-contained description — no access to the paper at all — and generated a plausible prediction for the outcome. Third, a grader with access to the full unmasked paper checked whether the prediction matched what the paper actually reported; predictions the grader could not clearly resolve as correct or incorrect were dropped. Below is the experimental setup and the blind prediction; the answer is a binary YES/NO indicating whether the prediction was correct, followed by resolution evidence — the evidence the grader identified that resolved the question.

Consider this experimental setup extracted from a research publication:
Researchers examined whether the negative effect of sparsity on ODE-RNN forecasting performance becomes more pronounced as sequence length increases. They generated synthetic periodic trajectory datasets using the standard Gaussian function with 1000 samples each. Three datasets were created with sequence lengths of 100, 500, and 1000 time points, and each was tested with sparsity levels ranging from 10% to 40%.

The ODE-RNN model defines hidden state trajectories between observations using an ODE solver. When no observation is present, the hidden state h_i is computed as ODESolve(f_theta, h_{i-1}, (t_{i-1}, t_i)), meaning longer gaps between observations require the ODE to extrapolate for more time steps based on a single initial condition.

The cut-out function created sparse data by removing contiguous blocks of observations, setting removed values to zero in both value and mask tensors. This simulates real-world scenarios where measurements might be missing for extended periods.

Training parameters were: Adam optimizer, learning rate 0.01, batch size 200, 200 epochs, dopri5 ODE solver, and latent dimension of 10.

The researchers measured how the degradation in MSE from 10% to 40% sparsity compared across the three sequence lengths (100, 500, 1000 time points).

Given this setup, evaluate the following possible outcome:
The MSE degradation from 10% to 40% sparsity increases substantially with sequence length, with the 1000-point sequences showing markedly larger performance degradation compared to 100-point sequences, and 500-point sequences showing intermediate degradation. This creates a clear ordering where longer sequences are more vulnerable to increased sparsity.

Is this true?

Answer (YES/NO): NO